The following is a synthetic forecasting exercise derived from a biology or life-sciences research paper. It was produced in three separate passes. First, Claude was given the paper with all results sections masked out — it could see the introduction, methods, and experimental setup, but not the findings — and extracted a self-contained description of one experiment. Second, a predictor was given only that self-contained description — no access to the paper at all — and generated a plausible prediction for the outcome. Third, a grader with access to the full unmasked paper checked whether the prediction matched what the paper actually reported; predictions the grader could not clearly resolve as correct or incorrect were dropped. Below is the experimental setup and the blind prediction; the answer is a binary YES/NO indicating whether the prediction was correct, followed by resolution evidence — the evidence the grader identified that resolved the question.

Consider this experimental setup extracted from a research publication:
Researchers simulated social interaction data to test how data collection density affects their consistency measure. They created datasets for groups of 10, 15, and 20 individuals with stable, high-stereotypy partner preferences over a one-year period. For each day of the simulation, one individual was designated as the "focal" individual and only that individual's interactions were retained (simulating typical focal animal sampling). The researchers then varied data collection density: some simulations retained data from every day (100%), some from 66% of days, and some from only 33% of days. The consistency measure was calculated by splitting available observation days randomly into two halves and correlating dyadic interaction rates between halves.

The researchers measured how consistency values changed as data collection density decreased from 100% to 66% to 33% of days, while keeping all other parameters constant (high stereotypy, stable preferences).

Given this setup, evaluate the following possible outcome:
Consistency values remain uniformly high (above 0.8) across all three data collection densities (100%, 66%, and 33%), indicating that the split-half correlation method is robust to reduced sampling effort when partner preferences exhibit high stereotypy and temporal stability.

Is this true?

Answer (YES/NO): NO